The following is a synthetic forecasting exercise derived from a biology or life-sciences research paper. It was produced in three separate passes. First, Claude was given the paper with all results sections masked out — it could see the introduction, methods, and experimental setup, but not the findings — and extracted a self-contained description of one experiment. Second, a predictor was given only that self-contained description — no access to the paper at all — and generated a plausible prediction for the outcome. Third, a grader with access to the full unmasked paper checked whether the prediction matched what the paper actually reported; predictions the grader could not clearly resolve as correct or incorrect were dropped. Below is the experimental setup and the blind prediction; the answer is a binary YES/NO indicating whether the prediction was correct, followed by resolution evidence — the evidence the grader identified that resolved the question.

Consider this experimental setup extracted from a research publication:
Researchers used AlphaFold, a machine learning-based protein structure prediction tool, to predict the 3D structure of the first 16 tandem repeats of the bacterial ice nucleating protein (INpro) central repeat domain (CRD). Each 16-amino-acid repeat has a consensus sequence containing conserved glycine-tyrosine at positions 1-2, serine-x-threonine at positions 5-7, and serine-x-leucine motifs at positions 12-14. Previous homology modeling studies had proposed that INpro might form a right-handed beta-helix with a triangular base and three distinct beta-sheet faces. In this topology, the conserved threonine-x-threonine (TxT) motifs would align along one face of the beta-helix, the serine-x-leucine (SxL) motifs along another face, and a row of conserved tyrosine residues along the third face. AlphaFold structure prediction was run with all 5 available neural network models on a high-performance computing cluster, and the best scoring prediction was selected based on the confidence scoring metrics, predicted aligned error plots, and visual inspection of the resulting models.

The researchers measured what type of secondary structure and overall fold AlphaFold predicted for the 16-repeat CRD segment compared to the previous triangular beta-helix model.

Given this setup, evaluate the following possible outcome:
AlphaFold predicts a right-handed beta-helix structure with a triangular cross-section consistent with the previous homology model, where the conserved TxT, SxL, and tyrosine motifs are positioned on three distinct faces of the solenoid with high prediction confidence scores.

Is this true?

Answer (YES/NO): NO